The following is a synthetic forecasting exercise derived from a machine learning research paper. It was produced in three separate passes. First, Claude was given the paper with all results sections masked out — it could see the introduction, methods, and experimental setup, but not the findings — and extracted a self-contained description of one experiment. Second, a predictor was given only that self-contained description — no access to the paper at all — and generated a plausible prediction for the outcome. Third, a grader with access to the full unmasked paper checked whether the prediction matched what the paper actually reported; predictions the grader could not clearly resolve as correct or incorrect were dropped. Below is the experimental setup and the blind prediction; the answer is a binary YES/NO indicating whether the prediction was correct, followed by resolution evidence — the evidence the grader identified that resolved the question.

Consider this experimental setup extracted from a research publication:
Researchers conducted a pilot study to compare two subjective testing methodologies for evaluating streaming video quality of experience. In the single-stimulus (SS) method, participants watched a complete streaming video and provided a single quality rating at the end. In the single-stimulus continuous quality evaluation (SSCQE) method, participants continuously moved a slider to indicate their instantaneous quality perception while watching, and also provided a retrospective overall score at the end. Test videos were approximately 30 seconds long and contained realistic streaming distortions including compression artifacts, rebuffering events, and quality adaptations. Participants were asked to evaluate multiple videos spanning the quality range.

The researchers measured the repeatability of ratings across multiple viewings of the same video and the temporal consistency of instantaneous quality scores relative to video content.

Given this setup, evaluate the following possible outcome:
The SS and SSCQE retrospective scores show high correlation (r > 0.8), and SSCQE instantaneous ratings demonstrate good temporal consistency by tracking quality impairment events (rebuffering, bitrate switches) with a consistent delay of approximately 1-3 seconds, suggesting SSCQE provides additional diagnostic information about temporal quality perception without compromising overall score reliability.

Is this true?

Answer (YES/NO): NO